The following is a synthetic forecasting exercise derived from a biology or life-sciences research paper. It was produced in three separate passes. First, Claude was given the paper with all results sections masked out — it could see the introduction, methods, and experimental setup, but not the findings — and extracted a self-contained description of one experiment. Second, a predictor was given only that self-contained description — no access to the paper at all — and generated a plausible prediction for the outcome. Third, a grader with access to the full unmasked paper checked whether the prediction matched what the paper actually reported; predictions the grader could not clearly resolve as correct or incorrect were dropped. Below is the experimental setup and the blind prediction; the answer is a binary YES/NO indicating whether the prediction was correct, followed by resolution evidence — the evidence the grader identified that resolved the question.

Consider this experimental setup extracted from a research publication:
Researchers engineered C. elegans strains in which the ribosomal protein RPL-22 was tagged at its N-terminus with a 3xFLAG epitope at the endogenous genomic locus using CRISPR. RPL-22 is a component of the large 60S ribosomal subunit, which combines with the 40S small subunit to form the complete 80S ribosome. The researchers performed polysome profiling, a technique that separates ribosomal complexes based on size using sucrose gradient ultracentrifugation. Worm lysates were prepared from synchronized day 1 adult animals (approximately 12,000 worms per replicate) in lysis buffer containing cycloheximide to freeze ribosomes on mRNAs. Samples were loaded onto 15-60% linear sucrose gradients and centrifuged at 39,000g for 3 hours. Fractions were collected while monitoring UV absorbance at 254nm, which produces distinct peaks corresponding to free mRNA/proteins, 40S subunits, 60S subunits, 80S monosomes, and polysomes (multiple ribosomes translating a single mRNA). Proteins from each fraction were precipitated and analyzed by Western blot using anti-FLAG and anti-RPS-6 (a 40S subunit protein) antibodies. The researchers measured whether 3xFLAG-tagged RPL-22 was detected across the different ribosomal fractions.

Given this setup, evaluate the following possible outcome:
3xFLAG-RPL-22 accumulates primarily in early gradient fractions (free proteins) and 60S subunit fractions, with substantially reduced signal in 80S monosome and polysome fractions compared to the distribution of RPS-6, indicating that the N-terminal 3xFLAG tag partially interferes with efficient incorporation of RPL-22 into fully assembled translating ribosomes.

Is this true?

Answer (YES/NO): NO